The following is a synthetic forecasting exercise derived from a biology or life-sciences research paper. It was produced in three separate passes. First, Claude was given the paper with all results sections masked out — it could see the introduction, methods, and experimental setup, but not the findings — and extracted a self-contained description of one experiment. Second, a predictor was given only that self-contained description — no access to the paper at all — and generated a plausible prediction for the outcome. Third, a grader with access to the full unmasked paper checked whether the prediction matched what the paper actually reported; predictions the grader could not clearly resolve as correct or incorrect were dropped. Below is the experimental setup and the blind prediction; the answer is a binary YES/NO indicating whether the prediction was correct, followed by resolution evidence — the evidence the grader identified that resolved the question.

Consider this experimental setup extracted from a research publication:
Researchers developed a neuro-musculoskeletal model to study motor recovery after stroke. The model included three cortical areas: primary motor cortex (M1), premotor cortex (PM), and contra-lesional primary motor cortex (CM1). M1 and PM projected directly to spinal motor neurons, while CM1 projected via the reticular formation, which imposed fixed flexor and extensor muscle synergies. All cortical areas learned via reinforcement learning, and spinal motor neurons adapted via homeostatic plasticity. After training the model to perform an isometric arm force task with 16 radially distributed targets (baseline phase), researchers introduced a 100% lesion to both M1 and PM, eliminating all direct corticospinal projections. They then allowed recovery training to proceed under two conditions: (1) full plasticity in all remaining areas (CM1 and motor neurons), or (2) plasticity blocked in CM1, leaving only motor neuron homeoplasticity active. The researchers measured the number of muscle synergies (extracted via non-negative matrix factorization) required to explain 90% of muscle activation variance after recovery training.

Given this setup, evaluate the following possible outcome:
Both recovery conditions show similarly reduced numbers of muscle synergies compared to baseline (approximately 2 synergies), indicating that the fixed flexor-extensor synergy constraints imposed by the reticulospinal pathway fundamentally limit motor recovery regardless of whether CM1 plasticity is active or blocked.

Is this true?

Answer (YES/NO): NO